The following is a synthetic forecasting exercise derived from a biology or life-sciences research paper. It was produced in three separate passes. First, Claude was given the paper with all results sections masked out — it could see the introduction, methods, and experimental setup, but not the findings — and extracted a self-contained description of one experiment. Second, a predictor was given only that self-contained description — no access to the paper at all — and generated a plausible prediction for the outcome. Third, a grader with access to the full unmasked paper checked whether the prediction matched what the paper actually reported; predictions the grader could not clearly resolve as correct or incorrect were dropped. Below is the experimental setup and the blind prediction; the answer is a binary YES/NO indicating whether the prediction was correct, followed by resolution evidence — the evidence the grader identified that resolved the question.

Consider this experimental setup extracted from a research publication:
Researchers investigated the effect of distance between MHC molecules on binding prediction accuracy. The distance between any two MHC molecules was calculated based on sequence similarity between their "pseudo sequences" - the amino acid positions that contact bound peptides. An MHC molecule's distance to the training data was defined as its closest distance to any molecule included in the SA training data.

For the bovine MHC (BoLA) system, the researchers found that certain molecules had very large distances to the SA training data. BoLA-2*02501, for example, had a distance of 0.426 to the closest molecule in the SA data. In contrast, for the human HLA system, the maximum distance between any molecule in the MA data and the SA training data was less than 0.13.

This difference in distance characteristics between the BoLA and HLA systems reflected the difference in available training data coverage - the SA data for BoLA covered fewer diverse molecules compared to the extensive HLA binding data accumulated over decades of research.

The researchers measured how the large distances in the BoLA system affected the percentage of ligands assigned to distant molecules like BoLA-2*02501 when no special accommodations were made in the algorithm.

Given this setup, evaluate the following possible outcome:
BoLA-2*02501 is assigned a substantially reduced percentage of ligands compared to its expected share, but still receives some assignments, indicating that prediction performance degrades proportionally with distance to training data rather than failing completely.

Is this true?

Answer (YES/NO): YES